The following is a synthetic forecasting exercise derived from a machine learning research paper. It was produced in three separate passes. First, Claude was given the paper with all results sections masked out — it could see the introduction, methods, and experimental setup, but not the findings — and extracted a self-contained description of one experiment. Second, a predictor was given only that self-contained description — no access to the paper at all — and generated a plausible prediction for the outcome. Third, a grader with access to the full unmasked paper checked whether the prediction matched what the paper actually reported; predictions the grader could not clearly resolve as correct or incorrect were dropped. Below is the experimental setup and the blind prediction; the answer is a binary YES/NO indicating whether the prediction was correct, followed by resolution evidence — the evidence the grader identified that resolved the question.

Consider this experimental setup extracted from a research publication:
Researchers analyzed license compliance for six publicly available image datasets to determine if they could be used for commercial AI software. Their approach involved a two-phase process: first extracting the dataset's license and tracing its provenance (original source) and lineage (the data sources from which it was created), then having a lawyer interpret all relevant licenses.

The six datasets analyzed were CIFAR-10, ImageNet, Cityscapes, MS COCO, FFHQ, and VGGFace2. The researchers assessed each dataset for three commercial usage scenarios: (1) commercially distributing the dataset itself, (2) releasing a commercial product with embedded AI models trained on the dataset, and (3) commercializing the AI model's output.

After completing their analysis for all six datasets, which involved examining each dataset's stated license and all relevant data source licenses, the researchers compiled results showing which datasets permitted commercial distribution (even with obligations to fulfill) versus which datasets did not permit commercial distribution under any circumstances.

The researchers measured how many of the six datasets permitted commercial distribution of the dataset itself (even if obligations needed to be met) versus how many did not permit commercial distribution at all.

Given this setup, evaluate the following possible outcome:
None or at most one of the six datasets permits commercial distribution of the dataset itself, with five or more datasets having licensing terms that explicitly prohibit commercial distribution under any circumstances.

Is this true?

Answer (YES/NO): NO